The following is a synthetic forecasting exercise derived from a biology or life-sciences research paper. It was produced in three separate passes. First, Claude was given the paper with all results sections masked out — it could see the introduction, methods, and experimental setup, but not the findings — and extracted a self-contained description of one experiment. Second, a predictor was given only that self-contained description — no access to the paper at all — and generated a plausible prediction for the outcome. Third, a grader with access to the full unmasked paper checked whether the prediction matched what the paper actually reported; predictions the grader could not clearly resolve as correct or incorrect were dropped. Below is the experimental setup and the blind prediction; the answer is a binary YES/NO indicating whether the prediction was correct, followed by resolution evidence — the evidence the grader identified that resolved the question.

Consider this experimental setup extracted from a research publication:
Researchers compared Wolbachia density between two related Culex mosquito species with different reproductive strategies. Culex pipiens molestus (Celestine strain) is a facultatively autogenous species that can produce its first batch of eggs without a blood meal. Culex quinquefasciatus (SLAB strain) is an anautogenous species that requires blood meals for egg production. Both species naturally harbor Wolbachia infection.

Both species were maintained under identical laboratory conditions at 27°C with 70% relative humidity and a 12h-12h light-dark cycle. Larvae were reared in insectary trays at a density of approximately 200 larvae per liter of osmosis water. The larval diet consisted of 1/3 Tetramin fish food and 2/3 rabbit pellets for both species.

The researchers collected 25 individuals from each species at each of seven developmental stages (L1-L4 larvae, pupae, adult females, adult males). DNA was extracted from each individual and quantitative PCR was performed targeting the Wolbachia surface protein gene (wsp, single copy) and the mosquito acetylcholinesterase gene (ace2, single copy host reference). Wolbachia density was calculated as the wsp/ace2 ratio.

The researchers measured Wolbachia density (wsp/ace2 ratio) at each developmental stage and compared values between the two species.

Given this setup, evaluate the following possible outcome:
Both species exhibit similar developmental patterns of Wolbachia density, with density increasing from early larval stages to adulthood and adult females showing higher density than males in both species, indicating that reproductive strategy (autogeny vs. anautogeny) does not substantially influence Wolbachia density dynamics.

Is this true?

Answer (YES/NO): NO